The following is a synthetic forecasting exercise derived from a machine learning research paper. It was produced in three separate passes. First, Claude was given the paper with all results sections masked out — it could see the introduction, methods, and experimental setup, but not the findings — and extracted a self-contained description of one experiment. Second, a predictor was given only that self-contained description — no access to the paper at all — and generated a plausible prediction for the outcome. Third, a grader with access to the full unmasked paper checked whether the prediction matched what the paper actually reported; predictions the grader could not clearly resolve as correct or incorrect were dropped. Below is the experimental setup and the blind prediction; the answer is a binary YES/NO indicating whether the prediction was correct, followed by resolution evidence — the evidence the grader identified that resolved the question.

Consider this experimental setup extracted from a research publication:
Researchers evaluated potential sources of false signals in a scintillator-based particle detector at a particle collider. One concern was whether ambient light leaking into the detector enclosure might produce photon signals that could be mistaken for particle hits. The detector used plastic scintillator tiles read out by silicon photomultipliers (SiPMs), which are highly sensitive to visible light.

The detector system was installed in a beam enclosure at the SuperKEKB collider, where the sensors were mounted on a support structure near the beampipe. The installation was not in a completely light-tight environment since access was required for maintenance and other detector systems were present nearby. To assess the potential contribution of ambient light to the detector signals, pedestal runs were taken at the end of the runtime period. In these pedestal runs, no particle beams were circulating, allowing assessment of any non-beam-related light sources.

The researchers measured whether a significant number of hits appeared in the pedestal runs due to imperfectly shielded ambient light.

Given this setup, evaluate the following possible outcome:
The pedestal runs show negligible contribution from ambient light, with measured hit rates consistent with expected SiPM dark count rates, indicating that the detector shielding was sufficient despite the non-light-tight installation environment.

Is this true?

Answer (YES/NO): NO